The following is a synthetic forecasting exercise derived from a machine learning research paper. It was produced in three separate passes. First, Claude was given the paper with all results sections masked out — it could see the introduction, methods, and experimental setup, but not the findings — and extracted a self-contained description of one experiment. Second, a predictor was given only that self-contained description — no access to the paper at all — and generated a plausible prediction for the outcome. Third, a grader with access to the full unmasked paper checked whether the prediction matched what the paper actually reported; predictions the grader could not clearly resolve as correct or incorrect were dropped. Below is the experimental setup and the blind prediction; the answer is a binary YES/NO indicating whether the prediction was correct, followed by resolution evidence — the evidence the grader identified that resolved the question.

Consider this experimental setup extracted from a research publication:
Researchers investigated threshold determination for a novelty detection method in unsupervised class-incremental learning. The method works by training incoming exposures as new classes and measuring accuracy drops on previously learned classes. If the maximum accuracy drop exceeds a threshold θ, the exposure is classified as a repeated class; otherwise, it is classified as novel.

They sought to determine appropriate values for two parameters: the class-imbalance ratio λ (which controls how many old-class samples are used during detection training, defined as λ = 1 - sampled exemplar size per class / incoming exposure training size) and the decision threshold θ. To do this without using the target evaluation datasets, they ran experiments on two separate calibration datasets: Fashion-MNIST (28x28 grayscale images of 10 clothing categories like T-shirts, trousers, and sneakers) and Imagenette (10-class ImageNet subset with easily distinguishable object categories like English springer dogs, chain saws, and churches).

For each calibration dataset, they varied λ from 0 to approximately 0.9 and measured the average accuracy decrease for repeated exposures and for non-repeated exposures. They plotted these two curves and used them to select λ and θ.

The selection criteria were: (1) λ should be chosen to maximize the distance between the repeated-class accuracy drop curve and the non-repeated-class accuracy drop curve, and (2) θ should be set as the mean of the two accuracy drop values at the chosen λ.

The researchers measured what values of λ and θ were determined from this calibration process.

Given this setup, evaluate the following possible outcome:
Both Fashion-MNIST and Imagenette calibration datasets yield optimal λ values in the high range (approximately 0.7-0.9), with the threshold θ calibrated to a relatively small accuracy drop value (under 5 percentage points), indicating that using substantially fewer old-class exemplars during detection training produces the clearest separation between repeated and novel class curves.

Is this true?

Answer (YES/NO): NO